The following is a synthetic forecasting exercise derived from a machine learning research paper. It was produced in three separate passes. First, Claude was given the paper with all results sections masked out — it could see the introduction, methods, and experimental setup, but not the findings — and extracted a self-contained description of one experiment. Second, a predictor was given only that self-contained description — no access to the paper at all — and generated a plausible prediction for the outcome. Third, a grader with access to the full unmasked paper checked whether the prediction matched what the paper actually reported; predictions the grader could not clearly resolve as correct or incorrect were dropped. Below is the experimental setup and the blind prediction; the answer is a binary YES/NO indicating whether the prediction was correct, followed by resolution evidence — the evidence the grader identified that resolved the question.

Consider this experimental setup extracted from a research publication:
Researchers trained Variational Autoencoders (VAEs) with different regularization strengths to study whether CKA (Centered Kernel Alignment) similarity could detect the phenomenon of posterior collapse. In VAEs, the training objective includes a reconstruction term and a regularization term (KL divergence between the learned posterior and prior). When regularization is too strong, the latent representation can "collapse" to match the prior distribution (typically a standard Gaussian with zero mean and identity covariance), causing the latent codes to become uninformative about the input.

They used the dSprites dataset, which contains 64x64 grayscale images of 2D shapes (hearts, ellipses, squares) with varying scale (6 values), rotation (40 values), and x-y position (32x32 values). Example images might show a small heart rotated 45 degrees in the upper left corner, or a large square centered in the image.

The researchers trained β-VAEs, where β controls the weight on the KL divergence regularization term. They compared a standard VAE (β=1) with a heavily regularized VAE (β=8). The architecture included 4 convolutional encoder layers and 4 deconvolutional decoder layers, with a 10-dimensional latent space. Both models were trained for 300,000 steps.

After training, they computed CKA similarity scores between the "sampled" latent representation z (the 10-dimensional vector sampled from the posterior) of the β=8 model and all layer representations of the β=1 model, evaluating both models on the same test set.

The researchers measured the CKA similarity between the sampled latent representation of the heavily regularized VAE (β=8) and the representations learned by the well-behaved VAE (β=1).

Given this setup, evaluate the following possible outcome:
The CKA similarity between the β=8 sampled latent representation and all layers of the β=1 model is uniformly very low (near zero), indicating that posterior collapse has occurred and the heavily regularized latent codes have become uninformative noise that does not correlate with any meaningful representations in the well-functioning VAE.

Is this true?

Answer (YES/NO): YES